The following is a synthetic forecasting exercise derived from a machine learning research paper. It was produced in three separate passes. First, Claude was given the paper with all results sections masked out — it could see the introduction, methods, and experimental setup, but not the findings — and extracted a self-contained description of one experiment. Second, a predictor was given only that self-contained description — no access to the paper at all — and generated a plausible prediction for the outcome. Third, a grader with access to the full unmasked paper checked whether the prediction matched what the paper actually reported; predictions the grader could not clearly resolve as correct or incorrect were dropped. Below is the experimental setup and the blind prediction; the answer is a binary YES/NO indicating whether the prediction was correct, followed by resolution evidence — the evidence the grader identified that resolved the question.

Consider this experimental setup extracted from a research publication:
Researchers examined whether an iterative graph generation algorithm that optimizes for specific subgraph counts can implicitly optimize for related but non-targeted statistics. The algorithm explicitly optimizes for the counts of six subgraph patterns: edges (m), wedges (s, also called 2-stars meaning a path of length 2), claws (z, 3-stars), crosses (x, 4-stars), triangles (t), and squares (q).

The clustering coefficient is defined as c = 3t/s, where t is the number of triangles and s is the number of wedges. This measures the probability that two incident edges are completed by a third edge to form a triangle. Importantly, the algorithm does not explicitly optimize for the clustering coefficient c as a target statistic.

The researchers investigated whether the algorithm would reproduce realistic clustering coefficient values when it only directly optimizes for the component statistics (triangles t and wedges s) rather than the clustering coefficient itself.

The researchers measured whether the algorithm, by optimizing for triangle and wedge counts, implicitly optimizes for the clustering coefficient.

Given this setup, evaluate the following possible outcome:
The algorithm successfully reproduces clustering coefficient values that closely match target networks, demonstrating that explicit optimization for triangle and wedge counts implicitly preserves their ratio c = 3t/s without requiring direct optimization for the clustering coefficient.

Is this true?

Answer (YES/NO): YES